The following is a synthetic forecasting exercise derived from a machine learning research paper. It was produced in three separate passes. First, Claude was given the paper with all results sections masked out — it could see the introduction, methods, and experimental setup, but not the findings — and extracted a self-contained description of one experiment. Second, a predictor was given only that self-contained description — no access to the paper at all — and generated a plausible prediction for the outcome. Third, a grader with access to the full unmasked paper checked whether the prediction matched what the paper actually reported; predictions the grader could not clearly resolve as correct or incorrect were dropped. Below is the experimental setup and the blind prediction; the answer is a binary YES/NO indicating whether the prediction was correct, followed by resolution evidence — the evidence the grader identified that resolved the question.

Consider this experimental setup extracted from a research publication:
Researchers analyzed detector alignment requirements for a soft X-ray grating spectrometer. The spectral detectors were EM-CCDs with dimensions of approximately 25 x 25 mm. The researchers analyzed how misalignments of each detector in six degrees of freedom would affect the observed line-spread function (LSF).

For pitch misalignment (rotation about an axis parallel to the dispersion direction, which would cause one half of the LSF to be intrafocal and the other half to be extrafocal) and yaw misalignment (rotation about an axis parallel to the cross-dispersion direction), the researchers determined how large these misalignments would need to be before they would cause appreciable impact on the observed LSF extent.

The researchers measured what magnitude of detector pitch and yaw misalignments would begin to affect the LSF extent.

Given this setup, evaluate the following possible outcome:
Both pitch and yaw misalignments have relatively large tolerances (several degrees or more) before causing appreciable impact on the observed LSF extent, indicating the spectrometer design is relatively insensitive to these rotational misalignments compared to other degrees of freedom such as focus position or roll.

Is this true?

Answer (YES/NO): NO